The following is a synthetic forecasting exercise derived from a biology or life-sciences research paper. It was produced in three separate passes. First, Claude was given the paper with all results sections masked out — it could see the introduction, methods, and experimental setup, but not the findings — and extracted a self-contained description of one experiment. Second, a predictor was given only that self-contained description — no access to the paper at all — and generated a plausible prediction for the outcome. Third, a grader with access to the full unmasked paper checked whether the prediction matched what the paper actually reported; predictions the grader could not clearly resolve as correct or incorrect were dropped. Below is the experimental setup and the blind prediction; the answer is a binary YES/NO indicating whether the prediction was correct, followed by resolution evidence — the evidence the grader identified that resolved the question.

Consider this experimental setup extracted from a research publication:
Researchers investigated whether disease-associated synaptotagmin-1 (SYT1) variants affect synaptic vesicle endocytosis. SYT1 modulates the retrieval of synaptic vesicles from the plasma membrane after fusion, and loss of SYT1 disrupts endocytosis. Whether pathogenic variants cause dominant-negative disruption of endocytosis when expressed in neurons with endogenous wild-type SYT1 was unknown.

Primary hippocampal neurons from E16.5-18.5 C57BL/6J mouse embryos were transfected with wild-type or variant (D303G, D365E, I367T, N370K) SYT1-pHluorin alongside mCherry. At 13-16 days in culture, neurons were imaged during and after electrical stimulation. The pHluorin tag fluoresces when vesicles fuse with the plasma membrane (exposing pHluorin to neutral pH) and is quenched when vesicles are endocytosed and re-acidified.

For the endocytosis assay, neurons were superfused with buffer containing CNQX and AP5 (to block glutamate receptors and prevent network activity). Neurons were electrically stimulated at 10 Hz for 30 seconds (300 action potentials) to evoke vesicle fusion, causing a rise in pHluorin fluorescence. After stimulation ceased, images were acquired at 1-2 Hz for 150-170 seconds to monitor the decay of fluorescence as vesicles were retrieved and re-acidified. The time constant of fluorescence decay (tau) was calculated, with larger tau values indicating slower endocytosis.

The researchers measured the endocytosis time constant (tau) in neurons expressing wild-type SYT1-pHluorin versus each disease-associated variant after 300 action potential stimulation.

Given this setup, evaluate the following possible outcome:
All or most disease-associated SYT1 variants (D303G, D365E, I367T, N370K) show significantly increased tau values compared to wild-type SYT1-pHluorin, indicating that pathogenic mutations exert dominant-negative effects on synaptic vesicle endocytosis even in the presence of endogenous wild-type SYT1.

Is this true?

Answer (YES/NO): NO